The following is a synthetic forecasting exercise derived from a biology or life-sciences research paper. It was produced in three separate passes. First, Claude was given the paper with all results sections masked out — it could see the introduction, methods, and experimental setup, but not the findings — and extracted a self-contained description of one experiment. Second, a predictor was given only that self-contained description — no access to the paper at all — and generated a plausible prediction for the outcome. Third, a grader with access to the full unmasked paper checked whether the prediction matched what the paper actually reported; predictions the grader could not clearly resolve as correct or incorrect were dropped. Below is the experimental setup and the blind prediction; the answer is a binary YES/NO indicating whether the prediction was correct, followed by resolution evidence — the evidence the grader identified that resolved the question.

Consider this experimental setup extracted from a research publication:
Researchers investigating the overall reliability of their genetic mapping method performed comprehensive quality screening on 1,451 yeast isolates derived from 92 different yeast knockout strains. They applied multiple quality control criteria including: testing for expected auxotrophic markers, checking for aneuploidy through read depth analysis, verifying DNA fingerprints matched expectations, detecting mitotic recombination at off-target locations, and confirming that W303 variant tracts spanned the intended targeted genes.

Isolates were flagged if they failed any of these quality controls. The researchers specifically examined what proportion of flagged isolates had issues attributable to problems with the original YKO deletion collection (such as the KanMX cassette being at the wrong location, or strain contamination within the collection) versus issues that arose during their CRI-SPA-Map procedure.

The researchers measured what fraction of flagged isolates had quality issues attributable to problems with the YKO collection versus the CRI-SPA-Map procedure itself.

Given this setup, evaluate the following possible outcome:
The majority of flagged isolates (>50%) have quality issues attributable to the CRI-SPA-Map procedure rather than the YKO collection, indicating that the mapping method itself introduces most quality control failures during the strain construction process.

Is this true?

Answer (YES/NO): NO